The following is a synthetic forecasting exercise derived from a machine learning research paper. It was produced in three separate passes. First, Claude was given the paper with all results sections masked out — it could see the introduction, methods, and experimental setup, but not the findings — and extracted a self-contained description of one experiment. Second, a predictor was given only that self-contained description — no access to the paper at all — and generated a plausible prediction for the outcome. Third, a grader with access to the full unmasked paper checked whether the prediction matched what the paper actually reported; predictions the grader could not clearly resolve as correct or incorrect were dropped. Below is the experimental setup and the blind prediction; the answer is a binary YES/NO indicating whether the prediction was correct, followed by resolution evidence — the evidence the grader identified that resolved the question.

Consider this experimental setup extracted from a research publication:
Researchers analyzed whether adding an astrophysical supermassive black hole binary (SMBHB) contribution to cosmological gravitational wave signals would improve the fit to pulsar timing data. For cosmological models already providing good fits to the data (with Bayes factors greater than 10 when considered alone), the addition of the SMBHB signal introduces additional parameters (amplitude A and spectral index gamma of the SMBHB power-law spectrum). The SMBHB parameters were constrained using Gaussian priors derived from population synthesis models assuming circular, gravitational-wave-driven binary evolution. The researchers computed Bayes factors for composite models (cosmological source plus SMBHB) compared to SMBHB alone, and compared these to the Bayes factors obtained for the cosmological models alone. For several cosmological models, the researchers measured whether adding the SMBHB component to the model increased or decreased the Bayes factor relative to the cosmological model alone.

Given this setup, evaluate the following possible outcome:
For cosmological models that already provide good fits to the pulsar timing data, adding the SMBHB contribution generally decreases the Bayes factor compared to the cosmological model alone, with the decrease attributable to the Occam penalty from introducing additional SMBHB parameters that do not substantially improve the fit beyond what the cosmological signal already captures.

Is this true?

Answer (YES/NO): NO